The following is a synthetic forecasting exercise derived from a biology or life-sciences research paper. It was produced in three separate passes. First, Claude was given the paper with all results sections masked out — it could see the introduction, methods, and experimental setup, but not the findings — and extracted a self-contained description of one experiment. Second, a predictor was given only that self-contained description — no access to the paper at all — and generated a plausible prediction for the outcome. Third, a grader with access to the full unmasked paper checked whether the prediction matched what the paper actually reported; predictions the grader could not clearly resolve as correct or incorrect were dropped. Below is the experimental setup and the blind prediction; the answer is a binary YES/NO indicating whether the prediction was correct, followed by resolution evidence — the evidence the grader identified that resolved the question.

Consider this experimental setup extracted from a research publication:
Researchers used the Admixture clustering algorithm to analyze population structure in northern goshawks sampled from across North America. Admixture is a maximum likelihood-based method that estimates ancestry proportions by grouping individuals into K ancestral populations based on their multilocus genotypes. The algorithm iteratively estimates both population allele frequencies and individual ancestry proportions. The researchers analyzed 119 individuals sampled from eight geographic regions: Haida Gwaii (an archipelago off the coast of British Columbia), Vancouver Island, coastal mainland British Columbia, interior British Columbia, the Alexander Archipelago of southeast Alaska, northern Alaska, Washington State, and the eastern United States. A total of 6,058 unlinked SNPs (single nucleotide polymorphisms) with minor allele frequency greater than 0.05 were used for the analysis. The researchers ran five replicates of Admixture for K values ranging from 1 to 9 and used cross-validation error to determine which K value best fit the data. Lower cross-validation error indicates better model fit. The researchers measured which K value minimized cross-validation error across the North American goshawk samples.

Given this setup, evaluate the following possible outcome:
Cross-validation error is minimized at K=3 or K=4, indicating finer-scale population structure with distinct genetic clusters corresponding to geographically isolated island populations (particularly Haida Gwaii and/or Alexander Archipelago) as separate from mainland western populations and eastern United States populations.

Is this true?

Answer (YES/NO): NO